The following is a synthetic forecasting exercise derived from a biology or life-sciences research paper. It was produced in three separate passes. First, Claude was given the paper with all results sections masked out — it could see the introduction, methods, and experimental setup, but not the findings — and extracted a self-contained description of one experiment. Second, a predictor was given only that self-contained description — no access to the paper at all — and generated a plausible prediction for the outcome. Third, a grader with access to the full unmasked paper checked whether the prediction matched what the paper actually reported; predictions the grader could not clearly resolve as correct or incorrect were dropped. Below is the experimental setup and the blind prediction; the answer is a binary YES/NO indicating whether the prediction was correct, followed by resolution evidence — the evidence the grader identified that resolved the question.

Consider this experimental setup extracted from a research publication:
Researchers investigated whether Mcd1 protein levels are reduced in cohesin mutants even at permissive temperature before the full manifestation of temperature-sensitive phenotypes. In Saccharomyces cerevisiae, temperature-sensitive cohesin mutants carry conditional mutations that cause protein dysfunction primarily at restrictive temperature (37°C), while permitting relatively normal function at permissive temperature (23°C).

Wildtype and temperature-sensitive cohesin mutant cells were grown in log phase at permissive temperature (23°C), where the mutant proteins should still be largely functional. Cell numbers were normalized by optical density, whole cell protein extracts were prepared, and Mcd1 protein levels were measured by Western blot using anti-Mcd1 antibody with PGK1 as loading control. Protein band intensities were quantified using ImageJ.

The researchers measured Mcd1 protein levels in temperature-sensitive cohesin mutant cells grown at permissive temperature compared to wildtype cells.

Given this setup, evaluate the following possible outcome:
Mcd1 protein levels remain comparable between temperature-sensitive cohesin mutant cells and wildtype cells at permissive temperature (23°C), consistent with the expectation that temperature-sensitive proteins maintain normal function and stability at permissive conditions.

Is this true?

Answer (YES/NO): NO